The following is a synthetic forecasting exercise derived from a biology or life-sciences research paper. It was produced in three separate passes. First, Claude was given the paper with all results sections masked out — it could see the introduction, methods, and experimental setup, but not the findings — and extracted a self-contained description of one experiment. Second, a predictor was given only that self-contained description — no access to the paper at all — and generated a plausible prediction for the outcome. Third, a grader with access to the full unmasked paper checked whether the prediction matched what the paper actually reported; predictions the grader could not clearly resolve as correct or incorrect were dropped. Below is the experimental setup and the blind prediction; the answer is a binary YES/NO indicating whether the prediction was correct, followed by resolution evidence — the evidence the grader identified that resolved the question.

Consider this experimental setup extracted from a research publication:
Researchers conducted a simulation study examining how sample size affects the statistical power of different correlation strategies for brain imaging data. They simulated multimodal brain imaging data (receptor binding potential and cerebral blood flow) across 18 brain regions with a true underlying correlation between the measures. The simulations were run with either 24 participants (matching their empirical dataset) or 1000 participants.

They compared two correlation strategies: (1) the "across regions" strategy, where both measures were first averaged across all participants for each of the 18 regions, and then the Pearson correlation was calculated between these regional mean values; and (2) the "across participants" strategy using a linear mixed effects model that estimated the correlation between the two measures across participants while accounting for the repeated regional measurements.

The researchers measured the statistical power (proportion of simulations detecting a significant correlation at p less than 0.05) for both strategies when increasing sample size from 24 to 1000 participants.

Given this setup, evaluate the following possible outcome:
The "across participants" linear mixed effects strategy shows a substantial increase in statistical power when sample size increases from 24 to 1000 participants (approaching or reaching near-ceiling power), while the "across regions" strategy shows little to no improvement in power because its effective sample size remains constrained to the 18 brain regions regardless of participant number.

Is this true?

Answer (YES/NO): YES